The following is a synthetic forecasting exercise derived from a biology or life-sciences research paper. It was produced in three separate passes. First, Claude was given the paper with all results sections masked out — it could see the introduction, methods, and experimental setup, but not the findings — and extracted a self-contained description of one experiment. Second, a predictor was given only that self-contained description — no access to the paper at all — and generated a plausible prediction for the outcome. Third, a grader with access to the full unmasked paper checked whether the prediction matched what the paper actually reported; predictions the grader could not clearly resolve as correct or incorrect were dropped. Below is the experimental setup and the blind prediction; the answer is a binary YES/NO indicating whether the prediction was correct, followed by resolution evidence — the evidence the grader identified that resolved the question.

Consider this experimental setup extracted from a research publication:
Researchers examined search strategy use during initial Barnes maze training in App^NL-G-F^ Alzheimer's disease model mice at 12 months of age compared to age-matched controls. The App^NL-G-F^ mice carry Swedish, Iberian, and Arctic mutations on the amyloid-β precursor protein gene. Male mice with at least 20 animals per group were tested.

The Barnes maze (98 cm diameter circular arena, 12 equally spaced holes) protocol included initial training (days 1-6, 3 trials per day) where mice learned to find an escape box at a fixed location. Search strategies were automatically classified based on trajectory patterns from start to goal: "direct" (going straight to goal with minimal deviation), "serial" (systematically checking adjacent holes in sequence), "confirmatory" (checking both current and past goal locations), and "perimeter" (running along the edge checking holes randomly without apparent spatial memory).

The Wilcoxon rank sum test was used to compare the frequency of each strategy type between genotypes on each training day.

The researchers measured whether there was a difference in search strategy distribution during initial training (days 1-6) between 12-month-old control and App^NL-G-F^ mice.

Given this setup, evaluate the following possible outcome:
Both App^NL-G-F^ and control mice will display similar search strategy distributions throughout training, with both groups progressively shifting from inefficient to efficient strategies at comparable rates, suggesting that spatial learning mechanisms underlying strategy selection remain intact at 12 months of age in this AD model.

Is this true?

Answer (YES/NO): YES